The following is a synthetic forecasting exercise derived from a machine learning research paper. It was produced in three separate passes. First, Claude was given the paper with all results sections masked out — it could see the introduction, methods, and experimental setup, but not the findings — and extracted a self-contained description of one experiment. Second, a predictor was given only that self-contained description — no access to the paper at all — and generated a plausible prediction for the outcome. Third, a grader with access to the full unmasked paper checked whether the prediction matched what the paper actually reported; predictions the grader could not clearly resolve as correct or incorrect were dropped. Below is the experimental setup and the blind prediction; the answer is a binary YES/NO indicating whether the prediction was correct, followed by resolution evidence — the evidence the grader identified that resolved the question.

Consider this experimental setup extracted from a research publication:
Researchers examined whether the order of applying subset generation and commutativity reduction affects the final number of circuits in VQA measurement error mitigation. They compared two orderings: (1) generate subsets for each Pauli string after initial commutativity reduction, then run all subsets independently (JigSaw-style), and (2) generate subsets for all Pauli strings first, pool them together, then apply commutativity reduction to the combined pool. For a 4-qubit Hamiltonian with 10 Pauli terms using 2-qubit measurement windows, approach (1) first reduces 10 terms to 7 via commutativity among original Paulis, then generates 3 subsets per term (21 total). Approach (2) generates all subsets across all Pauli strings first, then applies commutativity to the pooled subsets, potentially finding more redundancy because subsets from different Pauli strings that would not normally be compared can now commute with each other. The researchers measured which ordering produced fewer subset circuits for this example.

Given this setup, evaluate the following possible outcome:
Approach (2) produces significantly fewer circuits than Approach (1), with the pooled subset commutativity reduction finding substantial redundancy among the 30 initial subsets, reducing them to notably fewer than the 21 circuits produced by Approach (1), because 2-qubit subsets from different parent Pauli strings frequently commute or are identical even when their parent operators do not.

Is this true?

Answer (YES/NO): YES